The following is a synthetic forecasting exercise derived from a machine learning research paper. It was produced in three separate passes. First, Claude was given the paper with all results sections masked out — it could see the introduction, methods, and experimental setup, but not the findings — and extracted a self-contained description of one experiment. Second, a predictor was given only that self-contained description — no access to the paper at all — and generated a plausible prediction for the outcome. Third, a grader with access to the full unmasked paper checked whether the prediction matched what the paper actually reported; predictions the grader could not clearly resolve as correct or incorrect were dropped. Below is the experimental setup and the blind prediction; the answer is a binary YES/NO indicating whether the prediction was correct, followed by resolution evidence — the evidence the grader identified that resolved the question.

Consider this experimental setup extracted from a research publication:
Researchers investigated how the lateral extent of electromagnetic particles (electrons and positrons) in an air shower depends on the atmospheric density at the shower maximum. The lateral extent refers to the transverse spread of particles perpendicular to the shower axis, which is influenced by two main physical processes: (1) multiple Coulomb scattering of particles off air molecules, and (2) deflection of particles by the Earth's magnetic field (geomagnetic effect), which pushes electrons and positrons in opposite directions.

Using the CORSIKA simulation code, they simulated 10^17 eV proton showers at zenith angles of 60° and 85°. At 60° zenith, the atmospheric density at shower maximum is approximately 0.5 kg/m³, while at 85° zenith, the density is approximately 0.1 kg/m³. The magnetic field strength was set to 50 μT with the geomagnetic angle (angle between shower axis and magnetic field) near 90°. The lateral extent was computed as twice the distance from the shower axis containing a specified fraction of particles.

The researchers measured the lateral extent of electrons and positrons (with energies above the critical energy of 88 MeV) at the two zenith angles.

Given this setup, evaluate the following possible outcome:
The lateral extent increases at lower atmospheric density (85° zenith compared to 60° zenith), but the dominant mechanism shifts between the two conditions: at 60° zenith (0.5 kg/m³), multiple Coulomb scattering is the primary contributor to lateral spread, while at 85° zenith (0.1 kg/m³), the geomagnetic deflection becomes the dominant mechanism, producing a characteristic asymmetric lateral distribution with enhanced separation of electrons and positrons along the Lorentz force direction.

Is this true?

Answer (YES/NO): YES